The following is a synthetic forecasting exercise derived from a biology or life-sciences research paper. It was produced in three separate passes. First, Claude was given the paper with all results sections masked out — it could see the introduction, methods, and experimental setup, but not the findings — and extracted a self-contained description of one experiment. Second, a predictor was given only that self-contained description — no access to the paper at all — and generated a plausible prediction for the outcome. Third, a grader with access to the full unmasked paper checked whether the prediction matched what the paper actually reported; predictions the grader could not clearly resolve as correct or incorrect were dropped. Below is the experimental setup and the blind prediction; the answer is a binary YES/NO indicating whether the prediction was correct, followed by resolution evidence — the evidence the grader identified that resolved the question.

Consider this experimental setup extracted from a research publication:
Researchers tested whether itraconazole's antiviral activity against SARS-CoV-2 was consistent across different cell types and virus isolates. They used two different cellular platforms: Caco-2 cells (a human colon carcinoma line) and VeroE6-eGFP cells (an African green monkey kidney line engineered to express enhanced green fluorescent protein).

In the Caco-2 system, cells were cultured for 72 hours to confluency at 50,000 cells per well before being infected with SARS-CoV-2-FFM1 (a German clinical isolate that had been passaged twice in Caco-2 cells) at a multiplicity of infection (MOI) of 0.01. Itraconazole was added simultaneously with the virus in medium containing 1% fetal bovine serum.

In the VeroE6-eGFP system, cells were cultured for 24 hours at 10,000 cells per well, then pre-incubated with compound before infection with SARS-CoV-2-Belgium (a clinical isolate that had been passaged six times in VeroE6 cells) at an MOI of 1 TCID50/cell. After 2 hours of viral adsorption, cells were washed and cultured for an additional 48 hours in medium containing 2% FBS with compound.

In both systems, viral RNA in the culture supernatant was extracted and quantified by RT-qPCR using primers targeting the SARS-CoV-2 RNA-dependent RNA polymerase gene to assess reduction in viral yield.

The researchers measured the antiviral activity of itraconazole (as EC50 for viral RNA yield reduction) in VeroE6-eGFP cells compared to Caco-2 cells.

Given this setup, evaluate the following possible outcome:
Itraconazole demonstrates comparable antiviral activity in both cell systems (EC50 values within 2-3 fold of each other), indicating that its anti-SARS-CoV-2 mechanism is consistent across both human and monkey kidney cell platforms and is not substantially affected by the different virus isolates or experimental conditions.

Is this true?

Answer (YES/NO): NO